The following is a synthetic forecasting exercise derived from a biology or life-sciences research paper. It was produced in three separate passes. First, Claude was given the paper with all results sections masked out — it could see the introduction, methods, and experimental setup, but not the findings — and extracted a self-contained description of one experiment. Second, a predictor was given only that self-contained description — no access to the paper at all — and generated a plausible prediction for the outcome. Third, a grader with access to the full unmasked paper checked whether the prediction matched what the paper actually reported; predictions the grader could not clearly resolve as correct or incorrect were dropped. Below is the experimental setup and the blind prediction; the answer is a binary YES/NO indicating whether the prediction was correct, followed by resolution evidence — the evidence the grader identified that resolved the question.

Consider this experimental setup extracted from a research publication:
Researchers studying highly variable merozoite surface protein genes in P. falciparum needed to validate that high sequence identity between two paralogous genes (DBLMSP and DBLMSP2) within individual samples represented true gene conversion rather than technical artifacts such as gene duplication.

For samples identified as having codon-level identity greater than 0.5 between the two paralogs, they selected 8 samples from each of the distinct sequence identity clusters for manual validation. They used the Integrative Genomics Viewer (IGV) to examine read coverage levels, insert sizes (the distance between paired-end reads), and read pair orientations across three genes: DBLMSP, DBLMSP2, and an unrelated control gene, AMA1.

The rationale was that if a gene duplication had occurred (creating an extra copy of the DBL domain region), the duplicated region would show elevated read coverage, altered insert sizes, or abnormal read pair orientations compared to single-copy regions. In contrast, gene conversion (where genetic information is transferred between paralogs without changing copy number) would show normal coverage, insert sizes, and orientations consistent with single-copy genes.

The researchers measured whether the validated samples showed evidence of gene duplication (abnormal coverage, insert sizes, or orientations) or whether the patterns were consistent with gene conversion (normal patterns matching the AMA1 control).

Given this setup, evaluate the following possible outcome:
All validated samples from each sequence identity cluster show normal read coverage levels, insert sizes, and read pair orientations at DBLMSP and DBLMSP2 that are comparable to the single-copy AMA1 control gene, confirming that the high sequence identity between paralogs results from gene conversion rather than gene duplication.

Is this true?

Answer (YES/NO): YES